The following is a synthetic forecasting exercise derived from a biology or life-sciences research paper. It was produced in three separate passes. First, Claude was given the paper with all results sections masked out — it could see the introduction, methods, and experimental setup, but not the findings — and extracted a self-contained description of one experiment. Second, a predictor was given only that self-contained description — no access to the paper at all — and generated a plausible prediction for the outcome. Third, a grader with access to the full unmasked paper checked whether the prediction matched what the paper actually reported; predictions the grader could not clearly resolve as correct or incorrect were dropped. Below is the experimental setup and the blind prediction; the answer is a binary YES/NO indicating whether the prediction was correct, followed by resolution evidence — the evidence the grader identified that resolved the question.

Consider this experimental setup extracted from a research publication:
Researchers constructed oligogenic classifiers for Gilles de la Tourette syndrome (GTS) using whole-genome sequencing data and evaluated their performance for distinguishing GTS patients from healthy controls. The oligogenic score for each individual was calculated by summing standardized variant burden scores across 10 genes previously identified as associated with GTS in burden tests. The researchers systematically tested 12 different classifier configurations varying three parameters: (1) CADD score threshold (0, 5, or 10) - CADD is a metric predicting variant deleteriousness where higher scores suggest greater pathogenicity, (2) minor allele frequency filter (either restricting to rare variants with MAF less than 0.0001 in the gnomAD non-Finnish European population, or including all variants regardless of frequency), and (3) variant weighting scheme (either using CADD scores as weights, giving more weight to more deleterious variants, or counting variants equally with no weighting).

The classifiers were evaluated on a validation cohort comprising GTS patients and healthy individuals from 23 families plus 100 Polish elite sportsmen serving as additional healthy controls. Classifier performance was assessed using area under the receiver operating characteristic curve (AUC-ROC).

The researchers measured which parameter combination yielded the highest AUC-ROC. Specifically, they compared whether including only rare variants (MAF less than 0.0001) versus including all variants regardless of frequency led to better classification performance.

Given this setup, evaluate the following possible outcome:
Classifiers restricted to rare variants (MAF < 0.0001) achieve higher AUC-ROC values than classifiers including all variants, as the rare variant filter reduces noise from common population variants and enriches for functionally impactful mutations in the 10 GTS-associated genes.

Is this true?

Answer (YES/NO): NO